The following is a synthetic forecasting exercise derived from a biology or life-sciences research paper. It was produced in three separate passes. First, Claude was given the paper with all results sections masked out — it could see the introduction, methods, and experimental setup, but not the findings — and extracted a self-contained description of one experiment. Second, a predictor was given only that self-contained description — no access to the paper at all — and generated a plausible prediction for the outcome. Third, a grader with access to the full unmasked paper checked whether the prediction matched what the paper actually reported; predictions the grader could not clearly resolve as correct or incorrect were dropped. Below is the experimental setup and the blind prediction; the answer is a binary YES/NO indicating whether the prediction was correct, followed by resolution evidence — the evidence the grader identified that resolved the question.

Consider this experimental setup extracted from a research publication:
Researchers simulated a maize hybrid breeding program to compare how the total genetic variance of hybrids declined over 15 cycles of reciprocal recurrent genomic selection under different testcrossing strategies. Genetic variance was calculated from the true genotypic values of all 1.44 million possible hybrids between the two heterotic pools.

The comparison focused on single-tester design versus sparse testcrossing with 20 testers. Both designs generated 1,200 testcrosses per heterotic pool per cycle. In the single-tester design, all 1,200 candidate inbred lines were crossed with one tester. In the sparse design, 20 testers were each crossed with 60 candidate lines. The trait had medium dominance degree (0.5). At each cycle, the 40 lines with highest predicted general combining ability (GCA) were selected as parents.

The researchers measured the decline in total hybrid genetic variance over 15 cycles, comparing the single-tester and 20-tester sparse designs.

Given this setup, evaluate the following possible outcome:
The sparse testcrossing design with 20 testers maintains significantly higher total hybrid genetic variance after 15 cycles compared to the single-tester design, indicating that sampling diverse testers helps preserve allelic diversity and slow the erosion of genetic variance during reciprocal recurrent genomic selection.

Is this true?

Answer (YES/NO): NO